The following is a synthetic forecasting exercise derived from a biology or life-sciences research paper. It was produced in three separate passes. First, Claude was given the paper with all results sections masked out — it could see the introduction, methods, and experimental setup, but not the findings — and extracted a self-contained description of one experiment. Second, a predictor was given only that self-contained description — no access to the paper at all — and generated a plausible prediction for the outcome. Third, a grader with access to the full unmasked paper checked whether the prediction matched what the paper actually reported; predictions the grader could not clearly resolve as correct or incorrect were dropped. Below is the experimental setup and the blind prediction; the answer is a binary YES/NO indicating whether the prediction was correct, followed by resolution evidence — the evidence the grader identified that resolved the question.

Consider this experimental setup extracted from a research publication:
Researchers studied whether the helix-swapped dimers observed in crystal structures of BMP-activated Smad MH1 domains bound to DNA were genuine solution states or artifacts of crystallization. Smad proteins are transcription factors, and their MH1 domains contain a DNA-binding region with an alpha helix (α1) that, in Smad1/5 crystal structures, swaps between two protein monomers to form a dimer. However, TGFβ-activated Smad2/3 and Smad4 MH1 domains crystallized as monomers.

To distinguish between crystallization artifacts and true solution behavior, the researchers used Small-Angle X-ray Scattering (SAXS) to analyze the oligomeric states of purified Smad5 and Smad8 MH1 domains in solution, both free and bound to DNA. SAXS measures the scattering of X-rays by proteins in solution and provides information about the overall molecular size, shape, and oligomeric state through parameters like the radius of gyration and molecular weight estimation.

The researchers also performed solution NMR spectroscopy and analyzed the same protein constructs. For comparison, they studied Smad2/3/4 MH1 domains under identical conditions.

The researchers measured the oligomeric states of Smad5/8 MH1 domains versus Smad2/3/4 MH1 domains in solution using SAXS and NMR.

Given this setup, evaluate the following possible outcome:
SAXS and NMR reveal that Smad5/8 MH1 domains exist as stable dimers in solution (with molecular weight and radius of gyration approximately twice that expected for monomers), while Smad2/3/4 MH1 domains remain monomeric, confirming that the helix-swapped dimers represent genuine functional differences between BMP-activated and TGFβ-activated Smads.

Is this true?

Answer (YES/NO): NO